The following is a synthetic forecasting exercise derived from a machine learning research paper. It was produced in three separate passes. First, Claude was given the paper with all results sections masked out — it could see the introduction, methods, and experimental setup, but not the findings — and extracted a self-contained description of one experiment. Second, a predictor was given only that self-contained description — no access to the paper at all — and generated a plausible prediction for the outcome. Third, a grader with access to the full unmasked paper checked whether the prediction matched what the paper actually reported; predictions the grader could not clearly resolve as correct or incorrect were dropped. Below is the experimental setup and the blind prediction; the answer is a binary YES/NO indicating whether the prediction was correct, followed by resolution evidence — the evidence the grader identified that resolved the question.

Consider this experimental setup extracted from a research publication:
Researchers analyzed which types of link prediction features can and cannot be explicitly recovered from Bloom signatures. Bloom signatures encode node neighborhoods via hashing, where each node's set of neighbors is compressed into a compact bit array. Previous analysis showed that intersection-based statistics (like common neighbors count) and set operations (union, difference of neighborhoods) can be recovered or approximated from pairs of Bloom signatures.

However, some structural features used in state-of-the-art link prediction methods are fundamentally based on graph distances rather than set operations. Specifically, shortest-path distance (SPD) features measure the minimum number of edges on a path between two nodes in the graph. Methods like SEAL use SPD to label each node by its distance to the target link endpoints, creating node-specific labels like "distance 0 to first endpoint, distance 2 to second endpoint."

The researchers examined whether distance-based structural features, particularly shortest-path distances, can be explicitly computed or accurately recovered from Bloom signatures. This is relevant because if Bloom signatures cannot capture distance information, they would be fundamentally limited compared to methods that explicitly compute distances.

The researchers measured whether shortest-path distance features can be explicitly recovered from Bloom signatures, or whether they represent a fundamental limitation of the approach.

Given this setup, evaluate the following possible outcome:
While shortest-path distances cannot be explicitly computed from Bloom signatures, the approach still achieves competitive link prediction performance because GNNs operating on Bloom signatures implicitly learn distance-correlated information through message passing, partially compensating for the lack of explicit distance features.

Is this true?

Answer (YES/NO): NO